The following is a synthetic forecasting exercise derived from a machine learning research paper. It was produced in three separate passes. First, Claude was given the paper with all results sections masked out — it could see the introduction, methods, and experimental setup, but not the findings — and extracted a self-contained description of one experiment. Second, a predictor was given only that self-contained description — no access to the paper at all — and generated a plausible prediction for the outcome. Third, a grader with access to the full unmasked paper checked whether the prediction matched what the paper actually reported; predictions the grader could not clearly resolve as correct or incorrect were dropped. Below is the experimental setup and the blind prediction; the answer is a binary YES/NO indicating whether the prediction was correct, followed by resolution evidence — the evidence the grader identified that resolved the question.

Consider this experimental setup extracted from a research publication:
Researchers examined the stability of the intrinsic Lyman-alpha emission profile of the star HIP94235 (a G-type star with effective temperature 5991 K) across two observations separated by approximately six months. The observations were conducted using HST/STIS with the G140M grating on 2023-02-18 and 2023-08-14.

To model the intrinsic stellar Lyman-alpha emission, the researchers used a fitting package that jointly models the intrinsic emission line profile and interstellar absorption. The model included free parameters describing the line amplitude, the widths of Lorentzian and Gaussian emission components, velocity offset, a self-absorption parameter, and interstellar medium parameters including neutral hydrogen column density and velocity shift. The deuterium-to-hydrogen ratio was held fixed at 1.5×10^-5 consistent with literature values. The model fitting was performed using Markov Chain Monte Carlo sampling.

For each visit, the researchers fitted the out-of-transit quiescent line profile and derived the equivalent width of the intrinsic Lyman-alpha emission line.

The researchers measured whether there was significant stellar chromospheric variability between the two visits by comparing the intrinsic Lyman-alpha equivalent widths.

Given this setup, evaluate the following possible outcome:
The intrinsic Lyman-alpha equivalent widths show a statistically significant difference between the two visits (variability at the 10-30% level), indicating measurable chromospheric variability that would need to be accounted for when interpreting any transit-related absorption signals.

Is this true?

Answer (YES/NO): NO